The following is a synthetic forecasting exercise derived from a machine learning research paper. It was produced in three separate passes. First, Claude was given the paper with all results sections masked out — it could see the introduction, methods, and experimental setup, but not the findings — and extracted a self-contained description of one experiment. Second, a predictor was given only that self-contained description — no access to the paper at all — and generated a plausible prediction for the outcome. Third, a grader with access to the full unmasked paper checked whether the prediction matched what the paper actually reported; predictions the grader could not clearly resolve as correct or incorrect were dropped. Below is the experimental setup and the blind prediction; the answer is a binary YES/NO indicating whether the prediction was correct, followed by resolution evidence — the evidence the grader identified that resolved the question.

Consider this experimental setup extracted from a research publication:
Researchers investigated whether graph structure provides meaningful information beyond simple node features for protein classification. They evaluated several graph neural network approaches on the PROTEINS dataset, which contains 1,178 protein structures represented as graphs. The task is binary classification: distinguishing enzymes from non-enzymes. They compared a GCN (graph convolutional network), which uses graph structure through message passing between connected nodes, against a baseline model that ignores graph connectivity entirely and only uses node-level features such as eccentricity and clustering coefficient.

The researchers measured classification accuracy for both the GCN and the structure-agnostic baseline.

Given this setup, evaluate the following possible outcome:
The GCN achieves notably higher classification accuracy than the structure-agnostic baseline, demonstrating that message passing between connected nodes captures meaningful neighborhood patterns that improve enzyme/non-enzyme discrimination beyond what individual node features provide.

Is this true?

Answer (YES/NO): NO